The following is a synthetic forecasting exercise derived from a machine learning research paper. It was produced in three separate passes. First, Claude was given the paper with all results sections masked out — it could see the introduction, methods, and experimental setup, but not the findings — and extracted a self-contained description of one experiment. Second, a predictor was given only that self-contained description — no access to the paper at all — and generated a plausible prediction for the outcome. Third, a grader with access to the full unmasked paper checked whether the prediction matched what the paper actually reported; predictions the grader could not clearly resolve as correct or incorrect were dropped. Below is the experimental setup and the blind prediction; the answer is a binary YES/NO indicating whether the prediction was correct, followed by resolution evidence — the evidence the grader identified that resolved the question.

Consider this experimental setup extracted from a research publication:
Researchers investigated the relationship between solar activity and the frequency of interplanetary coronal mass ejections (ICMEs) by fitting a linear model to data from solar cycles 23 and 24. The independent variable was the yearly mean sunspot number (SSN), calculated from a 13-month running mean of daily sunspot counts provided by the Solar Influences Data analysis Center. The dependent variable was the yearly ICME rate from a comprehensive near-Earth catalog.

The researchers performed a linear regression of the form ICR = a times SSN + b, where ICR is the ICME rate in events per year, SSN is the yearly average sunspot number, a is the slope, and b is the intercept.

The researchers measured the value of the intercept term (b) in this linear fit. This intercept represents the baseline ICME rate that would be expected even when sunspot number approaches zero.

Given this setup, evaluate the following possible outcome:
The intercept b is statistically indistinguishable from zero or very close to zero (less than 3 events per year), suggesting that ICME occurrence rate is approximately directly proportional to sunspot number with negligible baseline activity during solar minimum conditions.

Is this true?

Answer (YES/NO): NO